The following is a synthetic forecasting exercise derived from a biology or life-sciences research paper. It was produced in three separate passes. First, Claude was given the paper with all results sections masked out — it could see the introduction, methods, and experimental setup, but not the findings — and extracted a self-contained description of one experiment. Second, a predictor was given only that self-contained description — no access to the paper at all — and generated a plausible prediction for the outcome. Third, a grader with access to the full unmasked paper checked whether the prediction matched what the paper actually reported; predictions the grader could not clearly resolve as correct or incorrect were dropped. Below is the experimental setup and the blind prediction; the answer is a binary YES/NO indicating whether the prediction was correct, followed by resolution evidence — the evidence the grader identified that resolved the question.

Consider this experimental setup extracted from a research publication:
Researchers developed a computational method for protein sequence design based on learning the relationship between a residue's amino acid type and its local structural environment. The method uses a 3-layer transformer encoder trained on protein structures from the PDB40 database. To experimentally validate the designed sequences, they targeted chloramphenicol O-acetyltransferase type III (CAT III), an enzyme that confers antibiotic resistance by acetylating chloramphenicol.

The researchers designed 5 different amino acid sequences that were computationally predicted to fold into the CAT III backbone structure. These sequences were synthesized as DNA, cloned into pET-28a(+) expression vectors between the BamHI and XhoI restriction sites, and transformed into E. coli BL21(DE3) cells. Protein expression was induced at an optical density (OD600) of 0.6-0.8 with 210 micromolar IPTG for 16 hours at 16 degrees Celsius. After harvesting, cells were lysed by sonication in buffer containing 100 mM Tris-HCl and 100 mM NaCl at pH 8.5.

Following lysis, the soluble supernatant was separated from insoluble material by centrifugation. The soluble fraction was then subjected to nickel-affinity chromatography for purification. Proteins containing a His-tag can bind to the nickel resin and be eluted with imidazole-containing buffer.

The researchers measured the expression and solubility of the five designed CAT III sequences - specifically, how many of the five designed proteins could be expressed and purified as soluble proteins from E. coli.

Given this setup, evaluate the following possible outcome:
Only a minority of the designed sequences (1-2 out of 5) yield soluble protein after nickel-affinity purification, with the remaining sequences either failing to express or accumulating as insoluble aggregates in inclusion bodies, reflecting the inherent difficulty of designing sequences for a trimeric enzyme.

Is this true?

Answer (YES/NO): NO